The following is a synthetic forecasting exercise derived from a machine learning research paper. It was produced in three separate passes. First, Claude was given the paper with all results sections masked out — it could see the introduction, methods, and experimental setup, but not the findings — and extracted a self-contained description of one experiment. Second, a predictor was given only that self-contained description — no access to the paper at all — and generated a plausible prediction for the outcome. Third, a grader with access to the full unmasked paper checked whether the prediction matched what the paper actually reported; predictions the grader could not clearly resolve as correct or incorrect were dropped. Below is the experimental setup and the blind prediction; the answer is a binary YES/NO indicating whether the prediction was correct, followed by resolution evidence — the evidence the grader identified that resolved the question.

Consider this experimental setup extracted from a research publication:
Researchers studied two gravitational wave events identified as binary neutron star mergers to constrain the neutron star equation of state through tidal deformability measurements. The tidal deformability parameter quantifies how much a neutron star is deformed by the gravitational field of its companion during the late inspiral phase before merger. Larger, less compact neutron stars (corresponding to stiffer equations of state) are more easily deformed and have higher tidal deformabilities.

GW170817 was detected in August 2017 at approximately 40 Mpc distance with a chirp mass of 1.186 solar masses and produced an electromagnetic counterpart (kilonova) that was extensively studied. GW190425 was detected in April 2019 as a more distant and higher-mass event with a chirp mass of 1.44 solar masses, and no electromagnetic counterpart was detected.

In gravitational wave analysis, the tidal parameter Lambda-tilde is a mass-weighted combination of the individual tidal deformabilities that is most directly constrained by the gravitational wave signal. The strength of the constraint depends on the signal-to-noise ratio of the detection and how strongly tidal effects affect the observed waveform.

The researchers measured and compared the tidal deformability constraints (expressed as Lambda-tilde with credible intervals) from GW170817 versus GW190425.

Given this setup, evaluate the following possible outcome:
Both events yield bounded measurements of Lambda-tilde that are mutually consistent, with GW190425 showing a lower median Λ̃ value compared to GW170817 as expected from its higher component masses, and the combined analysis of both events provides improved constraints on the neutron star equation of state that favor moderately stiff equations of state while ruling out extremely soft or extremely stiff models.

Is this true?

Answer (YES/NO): NO